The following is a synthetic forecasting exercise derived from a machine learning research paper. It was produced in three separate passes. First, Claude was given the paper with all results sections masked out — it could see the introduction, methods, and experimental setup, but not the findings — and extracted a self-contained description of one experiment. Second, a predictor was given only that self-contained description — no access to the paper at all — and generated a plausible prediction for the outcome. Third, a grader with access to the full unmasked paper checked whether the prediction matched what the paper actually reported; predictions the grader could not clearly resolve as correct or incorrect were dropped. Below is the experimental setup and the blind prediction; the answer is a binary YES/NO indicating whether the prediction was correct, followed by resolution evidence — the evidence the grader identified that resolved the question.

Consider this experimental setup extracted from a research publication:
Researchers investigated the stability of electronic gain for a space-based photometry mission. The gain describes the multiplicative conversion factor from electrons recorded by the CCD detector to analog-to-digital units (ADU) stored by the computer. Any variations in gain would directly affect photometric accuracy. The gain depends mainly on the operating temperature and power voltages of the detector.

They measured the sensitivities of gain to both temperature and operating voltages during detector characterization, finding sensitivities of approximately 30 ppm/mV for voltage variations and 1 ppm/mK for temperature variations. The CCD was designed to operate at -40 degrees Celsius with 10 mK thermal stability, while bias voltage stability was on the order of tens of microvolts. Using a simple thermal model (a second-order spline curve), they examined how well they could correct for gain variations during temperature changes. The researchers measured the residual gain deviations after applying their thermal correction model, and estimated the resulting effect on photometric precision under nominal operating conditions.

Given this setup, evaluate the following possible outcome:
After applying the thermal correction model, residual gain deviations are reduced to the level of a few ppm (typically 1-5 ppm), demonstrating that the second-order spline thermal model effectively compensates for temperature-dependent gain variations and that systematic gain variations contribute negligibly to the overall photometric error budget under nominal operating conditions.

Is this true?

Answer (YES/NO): NO